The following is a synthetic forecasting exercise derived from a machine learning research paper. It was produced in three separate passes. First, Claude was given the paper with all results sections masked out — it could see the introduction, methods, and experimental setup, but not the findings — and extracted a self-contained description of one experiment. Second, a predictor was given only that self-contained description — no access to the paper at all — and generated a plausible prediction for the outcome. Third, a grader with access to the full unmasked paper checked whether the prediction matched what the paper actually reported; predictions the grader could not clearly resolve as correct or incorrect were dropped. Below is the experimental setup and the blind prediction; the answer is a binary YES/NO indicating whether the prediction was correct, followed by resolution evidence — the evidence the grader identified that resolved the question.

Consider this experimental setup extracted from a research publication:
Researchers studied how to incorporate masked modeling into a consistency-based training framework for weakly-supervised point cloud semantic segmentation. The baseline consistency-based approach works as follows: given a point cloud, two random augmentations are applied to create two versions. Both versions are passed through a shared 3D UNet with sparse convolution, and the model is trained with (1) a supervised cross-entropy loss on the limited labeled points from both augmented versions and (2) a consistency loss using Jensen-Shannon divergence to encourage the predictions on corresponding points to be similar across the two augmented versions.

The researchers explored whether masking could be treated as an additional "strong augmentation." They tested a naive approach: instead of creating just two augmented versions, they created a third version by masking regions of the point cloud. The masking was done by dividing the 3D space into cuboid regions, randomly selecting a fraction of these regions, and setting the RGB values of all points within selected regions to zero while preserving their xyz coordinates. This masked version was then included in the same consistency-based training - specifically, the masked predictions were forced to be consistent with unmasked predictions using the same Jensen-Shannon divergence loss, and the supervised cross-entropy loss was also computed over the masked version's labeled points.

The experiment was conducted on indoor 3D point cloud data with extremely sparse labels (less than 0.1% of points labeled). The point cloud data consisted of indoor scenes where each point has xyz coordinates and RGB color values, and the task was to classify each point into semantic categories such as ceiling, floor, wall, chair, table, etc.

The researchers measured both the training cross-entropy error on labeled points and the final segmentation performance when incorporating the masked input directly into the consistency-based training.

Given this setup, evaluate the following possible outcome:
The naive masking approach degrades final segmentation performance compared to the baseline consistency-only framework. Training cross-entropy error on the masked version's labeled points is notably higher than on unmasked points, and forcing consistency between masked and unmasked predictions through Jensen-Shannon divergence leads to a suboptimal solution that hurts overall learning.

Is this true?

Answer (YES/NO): YES